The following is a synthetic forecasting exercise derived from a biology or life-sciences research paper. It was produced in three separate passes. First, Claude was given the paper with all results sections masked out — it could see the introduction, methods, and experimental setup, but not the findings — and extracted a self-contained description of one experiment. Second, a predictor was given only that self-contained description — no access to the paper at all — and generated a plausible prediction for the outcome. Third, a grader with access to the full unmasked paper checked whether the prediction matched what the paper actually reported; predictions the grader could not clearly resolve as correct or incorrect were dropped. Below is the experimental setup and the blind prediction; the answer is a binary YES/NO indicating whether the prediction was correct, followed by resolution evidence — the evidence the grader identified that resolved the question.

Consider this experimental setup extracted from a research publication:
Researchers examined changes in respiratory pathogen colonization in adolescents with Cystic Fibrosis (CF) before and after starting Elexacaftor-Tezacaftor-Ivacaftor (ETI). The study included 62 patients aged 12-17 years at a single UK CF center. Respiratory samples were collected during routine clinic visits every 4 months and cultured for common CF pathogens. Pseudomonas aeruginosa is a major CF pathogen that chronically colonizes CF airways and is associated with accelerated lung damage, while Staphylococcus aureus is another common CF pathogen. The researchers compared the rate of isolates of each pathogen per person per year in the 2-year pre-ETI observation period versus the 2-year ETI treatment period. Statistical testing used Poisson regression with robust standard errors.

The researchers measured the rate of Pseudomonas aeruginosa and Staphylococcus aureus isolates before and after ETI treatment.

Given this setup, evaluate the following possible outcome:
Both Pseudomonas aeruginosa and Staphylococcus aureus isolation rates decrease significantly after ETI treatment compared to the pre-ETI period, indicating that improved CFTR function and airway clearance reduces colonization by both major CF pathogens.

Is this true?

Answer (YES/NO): YES